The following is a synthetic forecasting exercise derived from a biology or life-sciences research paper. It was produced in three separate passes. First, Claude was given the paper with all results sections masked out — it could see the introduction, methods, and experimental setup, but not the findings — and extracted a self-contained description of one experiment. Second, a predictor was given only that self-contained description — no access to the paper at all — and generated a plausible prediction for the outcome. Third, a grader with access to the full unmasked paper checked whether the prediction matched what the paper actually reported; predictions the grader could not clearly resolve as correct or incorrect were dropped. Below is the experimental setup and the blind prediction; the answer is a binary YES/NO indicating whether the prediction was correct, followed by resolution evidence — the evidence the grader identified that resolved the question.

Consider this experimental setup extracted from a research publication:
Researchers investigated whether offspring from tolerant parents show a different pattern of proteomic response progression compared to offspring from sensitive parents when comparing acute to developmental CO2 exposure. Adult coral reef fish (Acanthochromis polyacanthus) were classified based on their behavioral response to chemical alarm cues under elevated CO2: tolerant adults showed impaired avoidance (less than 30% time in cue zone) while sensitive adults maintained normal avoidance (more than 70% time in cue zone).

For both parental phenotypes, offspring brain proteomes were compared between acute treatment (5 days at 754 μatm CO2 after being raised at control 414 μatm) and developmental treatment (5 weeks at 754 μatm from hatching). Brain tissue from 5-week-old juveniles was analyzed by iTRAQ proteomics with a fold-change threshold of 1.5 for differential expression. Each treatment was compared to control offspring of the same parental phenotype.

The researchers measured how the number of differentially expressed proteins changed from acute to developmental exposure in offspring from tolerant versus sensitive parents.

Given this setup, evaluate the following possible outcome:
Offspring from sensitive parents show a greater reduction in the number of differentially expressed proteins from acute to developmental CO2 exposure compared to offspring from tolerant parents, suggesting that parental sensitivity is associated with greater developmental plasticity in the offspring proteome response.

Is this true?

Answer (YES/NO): NO